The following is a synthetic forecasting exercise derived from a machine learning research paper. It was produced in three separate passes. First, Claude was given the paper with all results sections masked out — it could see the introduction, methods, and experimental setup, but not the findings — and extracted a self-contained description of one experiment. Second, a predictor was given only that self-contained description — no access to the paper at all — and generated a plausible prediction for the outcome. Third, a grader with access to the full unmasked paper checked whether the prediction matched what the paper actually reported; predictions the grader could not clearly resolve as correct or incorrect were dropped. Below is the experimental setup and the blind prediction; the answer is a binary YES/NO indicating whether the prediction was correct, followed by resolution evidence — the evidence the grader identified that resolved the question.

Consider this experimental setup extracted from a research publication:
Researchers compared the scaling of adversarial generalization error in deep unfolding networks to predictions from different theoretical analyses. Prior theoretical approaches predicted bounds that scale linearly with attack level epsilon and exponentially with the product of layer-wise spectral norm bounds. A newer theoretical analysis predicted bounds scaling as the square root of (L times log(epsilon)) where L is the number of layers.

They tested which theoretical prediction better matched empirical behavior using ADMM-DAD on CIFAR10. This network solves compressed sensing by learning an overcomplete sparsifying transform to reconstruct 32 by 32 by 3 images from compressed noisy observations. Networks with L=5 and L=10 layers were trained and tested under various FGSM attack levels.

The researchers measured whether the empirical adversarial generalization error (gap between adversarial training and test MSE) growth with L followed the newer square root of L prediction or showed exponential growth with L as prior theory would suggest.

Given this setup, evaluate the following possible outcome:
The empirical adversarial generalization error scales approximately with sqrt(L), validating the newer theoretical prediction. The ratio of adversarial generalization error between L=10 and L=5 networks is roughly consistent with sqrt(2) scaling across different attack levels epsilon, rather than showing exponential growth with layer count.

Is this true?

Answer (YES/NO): YES